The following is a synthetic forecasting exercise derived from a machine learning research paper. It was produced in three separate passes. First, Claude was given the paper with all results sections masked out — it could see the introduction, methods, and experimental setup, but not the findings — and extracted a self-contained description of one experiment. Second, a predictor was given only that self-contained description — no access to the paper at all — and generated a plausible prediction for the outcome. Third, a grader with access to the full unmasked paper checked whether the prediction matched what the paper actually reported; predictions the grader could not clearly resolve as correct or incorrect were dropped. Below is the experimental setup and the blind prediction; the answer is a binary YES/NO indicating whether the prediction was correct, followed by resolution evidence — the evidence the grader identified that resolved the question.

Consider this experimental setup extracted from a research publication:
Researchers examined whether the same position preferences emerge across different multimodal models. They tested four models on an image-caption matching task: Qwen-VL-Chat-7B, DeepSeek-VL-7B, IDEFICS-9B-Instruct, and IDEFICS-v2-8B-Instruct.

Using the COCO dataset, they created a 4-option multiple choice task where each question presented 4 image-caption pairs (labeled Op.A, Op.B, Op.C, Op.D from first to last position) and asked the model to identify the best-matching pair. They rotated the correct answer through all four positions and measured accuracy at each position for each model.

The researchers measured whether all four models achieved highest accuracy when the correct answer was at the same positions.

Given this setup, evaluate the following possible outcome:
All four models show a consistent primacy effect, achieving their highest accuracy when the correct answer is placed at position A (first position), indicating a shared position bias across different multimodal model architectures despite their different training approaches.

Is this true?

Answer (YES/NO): NO